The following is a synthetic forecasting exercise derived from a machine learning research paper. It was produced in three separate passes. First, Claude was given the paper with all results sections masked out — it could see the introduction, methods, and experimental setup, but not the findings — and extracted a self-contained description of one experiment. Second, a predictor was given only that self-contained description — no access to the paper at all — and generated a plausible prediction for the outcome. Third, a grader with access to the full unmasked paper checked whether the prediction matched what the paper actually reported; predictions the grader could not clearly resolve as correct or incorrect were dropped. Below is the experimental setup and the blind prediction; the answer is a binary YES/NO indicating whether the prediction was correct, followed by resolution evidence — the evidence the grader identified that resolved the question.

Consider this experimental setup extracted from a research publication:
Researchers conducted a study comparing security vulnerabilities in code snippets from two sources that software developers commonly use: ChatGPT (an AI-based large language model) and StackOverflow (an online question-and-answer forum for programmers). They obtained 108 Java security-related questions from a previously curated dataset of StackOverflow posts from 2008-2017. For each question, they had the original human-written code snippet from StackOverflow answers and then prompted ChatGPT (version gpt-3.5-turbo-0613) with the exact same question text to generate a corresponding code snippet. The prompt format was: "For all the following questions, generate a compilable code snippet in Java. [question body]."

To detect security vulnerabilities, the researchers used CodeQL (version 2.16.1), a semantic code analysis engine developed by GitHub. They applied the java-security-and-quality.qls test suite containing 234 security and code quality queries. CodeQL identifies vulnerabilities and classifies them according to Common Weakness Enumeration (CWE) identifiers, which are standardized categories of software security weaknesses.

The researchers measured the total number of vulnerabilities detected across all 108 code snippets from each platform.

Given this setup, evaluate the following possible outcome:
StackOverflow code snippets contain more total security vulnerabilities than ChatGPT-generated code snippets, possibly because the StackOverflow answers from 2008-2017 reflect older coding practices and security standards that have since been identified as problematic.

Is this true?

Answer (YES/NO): YES